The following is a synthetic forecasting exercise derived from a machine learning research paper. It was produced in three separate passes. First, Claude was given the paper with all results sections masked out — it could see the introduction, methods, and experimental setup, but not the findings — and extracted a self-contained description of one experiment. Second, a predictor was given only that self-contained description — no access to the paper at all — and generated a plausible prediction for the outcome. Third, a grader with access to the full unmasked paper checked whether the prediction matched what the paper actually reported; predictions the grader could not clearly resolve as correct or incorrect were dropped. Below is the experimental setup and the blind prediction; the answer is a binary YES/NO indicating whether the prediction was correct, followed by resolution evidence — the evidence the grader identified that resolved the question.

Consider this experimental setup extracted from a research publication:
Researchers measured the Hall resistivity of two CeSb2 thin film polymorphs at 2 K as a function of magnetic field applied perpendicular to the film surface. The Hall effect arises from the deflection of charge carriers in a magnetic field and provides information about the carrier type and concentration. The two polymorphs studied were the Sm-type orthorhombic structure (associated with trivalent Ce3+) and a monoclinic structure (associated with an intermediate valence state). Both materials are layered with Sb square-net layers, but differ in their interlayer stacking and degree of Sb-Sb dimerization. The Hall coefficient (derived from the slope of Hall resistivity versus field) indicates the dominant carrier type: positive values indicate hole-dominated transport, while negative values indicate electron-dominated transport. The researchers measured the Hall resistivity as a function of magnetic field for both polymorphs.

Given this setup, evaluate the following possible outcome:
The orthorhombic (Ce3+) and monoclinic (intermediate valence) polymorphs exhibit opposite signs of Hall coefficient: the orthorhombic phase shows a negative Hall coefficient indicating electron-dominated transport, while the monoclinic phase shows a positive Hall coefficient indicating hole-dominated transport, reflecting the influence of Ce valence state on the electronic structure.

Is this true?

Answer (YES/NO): NO